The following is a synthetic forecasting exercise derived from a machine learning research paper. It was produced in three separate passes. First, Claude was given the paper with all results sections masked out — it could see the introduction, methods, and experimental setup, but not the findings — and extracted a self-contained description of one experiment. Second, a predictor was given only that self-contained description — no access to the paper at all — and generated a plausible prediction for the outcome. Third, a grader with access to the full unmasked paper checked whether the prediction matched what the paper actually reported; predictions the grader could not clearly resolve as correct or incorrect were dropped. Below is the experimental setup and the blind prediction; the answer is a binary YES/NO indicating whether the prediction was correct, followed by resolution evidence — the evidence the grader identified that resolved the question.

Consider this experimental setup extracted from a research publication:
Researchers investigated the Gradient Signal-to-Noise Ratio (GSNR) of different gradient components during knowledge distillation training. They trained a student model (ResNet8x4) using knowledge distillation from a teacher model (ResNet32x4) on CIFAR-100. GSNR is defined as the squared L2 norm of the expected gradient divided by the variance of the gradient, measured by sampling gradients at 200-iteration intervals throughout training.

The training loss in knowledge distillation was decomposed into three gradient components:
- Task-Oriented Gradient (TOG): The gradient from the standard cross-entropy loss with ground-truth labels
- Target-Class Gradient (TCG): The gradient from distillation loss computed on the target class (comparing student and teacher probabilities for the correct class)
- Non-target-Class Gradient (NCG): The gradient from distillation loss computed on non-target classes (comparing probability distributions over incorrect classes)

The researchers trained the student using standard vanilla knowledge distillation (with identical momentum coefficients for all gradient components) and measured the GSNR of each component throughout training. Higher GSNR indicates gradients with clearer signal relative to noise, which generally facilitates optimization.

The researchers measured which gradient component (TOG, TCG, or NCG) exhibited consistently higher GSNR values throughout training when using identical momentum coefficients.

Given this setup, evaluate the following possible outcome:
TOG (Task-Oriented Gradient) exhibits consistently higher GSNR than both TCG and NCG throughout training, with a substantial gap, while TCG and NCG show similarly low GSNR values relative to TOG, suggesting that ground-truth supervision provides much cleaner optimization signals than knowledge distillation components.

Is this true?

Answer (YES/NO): NO